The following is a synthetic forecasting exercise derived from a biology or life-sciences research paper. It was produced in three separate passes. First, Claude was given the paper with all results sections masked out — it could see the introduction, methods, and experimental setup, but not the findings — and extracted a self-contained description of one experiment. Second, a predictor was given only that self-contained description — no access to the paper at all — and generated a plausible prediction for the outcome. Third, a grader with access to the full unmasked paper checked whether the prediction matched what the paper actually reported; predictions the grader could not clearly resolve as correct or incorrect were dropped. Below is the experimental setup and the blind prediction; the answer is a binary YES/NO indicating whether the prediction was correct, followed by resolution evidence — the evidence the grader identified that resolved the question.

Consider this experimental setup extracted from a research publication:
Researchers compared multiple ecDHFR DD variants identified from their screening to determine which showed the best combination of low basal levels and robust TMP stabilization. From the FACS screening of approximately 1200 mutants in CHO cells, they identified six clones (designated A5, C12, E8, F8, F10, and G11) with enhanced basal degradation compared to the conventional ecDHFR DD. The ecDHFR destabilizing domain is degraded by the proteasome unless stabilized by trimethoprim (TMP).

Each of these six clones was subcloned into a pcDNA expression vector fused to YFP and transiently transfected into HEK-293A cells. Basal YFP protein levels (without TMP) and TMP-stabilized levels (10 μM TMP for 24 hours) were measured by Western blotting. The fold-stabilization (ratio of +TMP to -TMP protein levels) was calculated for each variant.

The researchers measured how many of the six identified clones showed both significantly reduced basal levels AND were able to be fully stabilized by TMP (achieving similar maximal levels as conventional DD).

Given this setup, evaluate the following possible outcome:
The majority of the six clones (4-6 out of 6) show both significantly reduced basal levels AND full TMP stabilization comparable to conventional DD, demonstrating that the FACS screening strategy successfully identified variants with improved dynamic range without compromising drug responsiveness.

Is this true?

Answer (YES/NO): NO